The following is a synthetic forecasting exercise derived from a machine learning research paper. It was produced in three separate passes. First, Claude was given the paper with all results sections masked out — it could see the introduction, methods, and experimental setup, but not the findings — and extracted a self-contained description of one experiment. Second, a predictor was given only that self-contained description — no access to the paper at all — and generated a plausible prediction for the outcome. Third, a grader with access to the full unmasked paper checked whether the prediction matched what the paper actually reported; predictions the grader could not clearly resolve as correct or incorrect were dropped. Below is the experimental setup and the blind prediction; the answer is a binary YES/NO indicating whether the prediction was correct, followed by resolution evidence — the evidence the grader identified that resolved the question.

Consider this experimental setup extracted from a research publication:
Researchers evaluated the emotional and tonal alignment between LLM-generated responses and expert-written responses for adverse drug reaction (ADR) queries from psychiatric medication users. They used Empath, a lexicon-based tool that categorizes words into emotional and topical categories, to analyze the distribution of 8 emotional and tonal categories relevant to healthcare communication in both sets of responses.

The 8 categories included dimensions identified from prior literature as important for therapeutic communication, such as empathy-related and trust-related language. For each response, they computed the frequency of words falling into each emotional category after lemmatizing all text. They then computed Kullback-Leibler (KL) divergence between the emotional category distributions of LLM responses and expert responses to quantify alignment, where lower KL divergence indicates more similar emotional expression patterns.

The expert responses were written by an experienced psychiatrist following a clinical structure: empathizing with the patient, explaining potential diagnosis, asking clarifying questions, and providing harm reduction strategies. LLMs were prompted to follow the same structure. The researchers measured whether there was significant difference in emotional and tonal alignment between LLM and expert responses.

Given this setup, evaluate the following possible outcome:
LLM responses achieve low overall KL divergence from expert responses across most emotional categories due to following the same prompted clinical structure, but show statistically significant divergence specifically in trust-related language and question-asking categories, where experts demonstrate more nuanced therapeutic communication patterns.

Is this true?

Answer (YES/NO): NO